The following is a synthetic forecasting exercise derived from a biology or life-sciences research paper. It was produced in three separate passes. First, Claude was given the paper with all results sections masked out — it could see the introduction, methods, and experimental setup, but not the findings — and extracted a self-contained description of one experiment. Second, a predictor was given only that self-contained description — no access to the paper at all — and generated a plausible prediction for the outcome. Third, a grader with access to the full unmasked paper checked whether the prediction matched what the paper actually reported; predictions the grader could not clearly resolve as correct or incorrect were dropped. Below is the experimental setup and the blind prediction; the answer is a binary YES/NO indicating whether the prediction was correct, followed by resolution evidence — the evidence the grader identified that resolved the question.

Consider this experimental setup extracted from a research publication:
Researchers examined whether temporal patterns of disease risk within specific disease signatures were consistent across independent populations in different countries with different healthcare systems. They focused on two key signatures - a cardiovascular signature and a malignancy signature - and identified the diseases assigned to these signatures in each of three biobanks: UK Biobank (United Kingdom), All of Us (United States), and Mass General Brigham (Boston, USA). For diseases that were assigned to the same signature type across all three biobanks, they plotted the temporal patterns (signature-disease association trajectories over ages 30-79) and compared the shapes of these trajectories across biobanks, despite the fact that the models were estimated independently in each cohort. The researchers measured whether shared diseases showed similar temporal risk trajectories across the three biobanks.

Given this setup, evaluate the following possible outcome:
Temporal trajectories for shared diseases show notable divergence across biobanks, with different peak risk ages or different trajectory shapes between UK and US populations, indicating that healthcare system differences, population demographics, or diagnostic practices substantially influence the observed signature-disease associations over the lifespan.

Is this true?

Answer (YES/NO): NO